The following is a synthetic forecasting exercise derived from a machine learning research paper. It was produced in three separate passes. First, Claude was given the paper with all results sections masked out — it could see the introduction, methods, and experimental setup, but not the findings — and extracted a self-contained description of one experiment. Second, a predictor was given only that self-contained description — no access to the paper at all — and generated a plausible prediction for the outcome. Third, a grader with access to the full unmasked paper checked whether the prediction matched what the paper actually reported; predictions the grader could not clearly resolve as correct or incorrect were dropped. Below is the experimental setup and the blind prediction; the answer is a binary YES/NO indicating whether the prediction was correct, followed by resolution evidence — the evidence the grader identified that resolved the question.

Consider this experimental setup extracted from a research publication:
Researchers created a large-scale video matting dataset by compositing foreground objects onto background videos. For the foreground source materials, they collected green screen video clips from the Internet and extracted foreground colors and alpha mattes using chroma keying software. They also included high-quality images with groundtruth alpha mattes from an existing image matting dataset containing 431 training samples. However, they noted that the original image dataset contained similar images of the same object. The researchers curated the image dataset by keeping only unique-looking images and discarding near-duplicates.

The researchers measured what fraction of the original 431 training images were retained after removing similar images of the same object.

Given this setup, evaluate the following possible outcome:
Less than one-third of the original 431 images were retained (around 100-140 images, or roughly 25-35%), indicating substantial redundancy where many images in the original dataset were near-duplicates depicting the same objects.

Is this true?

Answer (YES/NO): NO